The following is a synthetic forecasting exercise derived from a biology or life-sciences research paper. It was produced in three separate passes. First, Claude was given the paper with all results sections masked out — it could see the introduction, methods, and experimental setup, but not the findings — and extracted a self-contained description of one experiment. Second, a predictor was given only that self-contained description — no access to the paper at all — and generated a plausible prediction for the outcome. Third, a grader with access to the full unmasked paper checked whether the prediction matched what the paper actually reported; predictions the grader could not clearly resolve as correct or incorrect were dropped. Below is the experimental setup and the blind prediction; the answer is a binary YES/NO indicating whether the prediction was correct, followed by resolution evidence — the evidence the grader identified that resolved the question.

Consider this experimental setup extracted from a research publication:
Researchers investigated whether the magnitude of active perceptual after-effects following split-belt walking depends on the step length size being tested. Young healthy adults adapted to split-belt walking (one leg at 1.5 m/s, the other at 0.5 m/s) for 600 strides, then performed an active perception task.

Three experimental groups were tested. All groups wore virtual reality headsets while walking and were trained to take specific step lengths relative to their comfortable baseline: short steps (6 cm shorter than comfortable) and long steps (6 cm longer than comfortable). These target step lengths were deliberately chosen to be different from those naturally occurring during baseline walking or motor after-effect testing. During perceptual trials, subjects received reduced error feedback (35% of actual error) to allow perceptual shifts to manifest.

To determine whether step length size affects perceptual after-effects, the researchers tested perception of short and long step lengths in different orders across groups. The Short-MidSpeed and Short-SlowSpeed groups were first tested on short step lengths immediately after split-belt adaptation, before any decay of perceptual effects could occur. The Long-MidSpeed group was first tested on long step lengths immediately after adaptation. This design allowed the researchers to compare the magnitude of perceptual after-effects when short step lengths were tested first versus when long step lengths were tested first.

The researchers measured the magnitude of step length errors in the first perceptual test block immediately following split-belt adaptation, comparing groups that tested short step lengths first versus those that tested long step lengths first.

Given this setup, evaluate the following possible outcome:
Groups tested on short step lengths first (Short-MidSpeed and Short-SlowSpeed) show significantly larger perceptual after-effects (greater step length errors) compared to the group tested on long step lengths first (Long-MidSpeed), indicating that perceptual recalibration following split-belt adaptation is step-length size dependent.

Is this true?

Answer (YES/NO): NO